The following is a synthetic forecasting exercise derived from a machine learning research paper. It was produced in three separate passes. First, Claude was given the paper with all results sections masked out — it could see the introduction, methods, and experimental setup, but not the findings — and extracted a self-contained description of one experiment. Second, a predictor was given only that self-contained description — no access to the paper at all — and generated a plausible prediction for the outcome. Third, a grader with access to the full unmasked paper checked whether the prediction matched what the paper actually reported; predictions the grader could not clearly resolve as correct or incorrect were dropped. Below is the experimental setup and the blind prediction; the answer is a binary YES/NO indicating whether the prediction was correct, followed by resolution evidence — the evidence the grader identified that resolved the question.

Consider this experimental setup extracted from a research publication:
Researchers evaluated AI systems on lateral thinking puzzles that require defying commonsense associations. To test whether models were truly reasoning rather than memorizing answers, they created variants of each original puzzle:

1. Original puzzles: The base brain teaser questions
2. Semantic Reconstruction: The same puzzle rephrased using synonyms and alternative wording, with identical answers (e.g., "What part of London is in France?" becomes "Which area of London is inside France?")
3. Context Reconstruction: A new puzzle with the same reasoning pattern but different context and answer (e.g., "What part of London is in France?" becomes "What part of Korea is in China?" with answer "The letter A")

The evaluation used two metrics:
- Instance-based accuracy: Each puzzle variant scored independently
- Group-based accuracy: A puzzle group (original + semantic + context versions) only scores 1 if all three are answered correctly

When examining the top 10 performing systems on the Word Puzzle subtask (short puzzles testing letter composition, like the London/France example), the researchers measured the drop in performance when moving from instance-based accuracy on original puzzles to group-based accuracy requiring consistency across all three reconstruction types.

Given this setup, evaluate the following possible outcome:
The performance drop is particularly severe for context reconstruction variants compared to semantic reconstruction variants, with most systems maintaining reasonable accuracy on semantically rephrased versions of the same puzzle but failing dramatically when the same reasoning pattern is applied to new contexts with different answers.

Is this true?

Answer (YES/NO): NO